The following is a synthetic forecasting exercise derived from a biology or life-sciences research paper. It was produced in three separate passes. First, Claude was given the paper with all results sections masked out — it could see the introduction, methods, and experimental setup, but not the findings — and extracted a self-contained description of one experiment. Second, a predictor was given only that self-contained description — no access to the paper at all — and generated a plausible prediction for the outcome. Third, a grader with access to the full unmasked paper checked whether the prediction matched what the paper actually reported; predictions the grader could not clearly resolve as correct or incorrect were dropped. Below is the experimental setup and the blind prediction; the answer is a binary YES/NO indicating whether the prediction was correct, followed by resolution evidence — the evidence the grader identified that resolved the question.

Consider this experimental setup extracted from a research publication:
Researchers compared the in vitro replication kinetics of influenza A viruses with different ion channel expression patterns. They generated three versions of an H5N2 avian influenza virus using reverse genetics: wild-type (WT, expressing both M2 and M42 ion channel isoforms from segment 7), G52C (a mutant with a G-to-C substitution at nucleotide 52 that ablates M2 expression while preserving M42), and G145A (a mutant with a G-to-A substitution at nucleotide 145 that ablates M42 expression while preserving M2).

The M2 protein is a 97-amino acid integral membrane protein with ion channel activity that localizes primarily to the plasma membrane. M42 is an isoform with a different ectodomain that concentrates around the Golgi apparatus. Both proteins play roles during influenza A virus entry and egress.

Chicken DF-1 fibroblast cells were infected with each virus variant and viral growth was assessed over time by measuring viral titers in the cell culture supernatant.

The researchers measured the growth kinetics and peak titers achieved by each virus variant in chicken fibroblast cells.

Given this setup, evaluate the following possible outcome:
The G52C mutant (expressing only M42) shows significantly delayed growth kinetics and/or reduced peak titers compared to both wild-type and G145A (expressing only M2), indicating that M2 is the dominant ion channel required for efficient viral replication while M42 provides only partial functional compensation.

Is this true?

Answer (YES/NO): YES